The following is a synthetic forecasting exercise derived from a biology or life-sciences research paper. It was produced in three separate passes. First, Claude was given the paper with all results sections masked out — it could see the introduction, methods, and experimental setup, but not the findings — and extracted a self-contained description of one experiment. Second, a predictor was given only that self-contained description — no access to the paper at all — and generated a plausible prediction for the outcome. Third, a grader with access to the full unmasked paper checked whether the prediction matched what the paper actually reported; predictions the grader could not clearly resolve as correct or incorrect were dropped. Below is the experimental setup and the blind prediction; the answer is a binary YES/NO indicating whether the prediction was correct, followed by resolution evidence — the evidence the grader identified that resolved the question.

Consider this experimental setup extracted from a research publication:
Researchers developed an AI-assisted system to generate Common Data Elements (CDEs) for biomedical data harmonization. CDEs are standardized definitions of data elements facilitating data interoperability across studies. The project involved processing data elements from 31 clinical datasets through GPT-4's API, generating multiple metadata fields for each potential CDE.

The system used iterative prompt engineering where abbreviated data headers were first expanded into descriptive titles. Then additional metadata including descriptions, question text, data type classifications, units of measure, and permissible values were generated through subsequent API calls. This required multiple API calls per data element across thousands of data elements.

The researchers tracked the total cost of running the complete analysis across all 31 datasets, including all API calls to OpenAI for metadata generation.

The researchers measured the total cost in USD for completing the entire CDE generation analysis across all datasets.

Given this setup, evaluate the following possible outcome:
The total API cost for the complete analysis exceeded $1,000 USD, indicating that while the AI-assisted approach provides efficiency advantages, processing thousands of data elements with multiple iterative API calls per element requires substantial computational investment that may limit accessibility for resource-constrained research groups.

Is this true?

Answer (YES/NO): NO